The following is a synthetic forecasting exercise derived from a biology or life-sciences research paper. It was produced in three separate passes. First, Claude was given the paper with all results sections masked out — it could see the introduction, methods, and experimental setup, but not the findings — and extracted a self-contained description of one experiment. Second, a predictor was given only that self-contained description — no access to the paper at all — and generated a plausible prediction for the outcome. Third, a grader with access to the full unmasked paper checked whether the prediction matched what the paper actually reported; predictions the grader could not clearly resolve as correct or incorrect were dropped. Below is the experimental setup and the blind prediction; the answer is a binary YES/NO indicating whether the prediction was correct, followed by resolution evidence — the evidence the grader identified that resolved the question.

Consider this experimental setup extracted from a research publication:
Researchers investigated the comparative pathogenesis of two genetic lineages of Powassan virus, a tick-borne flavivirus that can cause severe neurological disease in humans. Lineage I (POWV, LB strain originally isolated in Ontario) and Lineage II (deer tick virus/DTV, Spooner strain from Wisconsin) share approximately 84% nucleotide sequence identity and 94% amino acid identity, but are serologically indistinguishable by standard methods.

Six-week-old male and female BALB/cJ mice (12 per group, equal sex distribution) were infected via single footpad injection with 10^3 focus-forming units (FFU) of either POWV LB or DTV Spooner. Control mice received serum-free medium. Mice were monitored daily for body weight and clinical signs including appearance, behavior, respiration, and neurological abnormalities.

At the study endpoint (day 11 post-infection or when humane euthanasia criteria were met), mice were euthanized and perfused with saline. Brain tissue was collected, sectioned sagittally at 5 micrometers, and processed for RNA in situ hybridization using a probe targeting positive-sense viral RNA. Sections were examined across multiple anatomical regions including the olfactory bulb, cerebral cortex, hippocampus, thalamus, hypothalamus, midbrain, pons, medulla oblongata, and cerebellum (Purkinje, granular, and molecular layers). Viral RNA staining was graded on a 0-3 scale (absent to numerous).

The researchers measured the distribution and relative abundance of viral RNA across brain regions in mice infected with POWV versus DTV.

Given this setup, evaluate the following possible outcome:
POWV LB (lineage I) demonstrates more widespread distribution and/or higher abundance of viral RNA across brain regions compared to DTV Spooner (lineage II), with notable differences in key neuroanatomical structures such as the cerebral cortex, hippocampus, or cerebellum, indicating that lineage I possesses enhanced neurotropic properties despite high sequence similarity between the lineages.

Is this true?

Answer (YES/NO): NO